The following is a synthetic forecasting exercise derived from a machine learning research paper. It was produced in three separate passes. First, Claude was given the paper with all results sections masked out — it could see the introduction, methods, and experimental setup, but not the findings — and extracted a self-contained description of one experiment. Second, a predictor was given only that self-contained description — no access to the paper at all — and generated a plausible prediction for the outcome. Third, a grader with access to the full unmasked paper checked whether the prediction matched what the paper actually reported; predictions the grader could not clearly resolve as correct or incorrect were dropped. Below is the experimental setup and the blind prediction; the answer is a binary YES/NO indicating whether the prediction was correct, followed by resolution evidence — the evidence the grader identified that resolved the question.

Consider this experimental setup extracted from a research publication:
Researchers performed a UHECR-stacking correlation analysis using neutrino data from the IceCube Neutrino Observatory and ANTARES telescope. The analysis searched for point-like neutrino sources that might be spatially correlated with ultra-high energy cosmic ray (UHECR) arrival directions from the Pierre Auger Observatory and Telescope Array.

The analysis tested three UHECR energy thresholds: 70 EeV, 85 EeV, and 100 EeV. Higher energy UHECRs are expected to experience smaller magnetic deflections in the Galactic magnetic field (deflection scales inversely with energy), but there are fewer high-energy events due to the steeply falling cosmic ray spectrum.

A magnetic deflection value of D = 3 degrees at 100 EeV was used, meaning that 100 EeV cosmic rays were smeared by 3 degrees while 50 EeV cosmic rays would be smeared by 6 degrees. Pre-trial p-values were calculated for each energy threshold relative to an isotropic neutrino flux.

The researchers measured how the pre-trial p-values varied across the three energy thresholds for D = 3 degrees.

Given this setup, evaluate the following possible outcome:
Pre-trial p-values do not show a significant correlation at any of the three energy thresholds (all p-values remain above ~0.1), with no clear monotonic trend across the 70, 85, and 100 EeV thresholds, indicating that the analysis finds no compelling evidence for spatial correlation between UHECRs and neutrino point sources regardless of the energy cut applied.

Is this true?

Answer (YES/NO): NO